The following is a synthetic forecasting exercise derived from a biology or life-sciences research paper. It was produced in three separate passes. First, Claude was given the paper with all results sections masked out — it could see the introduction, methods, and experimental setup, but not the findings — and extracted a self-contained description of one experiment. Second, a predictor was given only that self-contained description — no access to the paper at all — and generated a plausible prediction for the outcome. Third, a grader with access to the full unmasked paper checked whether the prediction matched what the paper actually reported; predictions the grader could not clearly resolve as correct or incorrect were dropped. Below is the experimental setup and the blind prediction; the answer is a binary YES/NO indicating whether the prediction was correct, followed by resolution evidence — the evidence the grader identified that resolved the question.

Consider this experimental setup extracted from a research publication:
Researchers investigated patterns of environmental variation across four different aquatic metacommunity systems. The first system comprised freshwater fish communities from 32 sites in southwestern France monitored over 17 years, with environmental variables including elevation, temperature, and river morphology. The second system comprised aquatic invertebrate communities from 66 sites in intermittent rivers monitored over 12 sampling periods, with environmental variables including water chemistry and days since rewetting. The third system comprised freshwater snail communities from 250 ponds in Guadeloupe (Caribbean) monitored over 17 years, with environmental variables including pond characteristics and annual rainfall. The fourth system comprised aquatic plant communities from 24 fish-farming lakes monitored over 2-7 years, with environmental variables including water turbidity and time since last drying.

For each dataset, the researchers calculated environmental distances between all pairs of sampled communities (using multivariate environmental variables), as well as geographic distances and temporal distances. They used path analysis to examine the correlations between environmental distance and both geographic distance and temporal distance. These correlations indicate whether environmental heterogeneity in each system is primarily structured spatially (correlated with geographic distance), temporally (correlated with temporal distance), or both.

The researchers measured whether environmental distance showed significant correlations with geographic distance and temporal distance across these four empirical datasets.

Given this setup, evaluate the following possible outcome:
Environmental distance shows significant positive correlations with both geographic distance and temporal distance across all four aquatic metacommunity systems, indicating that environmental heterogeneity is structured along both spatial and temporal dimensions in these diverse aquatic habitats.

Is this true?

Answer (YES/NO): NO